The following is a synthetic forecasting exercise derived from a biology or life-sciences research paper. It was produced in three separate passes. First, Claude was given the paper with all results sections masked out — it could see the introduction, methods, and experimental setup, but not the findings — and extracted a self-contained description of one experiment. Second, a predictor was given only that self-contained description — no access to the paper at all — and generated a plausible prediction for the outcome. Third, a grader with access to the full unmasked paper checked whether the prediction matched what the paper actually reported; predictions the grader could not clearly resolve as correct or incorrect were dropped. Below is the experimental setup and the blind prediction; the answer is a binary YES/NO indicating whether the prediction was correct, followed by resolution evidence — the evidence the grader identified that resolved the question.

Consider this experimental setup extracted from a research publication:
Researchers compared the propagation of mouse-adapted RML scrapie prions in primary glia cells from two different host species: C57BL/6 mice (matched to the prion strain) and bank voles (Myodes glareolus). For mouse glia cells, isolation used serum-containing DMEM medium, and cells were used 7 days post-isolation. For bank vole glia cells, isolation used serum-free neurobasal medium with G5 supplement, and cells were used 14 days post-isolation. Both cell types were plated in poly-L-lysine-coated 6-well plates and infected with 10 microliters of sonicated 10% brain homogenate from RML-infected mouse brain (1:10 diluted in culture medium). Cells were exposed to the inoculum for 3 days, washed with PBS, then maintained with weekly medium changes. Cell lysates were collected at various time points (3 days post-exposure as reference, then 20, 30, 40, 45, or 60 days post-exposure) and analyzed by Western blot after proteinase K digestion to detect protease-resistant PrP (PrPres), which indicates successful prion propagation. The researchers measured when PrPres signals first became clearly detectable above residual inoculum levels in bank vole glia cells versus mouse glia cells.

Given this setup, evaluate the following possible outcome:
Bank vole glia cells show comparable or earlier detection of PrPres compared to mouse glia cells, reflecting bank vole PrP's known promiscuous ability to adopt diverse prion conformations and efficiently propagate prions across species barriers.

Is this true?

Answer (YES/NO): YES